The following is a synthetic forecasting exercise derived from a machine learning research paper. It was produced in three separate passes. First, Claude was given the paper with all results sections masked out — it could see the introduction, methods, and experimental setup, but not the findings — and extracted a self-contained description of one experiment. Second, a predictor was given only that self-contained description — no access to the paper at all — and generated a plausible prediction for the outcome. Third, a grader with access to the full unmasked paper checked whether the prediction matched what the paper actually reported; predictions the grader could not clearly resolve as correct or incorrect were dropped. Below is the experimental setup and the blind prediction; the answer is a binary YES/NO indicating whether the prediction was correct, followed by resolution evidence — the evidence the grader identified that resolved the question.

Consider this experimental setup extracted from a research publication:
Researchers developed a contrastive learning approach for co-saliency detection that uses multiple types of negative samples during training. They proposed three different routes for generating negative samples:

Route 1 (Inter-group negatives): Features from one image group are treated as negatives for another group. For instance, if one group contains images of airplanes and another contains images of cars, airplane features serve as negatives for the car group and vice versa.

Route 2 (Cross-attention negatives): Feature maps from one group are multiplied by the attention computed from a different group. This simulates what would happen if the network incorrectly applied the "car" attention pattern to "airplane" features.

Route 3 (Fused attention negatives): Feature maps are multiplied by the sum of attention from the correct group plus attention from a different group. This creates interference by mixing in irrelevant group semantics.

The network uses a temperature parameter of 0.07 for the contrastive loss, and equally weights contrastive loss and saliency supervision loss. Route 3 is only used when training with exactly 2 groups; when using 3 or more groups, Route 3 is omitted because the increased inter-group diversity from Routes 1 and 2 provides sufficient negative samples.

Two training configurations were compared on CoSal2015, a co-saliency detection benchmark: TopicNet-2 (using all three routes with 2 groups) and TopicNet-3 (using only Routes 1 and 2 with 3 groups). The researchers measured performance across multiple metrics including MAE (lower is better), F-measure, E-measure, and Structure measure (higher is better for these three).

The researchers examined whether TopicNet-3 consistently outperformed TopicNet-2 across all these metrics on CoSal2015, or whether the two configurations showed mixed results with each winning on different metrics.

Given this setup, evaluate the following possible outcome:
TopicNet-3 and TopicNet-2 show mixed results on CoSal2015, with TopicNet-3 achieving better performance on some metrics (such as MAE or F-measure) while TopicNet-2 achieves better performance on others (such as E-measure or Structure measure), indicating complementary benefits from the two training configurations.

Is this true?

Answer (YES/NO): NO